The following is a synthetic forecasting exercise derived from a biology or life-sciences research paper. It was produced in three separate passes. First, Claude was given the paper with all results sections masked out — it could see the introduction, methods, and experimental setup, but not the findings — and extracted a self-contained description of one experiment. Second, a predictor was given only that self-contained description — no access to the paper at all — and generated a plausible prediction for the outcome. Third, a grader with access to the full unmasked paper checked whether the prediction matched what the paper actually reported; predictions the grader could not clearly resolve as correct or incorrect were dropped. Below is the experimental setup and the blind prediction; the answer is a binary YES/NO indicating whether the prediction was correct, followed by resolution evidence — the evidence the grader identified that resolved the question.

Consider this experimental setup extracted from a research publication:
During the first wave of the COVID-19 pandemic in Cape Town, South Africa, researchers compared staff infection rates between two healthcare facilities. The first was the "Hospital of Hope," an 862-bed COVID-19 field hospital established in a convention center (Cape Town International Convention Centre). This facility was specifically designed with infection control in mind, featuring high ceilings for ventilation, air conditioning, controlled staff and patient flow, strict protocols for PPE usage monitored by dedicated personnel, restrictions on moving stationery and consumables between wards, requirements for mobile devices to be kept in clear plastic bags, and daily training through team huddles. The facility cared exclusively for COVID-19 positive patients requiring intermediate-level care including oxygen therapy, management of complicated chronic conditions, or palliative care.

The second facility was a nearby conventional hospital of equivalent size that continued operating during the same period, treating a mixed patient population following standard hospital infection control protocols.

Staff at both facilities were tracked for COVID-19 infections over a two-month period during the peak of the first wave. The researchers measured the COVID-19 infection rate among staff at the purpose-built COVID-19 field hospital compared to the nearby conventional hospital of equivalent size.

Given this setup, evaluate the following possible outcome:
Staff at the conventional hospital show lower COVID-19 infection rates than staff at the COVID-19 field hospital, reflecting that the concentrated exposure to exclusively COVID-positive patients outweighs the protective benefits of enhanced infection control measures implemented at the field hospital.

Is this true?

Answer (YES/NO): NO